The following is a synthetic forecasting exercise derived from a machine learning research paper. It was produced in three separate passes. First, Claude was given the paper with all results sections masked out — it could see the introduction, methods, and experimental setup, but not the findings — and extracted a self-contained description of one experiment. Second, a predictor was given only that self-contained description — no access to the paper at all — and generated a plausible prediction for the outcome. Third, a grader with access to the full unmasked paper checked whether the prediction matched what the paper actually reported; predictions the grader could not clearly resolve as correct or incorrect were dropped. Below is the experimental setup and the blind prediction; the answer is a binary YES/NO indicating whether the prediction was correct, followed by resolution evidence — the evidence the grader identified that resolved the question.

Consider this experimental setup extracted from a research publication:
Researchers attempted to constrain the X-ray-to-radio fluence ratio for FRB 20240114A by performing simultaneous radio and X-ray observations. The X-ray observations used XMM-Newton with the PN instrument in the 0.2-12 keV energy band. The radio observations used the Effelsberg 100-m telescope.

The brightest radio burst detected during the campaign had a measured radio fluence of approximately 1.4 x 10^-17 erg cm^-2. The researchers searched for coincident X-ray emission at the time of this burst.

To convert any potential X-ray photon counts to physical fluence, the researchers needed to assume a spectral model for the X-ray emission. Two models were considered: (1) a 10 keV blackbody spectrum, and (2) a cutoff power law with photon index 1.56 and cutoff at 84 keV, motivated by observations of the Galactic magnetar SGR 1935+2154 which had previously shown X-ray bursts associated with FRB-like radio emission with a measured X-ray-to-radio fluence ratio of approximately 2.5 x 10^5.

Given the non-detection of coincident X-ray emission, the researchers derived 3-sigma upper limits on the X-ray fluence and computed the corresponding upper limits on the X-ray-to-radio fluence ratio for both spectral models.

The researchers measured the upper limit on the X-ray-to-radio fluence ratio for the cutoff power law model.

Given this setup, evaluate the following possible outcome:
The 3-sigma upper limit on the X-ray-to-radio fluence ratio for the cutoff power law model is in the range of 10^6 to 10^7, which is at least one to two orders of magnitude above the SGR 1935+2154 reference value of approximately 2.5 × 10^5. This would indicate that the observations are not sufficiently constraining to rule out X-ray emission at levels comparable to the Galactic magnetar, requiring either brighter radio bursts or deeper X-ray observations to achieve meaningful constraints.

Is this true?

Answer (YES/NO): YES